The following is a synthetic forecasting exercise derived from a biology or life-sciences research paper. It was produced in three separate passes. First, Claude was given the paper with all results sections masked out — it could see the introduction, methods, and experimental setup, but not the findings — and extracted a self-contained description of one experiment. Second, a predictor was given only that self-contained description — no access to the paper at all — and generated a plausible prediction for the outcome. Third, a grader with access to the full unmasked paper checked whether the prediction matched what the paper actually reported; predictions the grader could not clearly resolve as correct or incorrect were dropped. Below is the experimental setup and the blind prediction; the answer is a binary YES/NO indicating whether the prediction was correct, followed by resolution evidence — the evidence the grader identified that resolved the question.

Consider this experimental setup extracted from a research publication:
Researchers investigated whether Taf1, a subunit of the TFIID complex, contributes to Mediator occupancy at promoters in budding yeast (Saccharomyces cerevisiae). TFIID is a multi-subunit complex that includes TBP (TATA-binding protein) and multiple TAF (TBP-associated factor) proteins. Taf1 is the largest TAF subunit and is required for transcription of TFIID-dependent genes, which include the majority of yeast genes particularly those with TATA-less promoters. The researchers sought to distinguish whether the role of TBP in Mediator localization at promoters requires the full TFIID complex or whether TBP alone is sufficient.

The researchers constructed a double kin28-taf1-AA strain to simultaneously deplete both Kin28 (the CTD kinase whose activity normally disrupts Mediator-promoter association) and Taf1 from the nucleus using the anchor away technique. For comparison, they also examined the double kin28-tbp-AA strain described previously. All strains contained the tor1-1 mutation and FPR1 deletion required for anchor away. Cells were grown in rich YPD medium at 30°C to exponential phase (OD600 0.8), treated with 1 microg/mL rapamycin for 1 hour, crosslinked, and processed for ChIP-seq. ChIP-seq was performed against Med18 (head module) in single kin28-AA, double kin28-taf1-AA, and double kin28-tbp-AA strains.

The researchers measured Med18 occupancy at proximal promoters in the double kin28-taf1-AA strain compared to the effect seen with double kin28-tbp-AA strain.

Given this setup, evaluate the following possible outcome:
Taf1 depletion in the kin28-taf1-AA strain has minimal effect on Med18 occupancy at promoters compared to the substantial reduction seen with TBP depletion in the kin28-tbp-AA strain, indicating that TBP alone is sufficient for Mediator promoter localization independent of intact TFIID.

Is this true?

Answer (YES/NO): NO